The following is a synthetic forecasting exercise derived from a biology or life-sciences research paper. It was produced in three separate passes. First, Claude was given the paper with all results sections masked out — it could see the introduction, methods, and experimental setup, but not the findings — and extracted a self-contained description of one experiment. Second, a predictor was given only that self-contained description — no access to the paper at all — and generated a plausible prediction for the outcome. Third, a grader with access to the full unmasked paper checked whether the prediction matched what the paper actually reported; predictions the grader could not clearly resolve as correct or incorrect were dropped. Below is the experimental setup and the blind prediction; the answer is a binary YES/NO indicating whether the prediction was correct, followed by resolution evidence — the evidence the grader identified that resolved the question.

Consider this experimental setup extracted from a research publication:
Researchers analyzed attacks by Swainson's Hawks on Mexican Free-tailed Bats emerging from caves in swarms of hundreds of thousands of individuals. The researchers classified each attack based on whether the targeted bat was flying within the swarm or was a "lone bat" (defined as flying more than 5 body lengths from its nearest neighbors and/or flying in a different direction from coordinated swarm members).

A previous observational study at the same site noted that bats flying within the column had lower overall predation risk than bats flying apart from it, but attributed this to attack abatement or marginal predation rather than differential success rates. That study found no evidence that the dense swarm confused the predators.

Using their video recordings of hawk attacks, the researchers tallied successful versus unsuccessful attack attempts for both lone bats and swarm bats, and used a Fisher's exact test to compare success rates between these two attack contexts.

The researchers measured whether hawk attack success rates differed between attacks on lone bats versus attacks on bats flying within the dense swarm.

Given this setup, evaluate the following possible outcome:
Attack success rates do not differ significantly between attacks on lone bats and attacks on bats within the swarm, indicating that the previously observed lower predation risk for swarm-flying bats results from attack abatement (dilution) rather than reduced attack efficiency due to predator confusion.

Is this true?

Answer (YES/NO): YES